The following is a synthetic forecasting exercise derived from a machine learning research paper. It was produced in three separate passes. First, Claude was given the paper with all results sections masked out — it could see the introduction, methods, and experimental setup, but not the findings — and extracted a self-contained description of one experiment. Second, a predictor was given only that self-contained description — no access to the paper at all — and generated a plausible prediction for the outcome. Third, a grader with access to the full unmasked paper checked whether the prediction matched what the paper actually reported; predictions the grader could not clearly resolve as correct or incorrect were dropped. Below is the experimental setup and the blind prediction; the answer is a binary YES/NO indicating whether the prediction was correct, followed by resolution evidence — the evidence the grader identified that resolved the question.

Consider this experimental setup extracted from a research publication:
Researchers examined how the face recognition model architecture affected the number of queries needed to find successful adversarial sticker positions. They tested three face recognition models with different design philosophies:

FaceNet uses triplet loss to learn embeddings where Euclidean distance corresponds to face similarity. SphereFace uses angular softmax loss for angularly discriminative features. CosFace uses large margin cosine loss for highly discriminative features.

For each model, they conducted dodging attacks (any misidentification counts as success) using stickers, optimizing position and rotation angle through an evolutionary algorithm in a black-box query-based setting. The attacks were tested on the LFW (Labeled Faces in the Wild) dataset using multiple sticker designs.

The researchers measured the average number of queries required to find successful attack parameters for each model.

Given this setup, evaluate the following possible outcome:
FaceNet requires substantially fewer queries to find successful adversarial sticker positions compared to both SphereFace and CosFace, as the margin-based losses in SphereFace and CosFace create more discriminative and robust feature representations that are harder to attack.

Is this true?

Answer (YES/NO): NO